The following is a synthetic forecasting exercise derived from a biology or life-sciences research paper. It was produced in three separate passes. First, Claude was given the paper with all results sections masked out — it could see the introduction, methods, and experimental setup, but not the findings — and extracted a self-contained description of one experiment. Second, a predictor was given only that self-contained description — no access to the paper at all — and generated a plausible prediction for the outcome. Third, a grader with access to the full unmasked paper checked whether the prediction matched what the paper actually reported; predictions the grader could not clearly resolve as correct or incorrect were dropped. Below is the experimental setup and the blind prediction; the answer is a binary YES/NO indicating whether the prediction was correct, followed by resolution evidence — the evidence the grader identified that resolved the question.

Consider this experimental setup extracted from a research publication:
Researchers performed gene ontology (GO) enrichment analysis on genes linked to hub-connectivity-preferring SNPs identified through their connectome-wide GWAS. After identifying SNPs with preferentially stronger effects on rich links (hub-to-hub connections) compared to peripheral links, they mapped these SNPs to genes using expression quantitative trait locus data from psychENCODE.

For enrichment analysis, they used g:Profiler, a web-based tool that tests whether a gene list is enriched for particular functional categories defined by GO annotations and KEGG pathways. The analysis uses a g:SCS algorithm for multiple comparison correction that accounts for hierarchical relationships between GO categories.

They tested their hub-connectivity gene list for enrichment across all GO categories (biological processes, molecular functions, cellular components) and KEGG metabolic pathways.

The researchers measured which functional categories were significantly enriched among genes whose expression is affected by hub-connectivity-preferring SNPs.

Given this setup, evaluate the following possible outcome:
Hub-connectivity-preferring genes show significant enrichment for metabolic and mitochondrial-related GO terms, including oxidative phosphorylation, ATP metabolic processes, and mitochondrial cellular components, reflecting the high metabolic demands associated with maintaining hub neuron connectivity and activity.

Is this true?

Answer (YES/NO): NO